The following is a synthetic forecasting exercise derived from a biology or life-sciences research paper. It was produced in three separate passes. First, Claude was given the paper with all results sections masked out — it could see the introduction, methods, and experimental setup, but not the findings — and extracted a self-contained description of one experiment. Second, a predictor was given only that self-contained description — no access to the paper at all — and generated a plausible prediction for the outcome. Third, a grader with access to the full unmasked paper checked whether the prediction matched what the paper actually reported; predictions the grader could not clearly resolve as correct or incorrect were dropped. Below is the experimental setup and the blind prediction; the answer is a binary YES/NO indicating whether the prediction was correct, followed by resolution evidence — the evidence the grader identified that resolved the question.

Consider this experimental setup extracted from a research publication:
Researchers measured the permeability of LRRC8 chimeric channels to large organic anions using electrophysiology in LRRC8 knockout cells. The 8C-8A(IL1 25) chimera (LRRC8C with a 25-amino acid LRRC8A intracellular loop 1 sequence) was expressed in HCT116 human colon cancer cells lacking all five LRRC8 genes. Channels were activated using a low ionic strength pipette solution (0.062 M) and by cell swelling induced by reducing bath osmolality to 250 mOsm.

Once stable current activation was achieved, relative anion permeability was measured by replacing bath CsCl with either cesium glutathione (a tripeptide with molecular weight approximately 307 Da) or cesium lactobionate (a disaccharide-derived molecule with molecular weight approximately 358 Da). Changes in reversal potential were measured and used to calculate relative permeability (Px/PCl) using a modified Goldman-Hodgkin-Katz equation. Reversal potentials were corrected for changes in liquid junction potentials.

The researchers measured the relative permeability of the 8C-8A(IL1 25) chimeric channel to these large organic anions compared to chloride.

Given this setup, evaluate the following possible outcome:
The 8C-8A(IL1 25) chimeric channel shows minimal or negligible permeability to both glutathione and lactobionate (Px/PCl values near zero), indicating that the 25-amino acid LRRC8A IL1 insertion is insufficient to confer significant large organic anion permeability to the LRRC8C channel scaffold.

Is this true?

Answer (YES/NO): NO